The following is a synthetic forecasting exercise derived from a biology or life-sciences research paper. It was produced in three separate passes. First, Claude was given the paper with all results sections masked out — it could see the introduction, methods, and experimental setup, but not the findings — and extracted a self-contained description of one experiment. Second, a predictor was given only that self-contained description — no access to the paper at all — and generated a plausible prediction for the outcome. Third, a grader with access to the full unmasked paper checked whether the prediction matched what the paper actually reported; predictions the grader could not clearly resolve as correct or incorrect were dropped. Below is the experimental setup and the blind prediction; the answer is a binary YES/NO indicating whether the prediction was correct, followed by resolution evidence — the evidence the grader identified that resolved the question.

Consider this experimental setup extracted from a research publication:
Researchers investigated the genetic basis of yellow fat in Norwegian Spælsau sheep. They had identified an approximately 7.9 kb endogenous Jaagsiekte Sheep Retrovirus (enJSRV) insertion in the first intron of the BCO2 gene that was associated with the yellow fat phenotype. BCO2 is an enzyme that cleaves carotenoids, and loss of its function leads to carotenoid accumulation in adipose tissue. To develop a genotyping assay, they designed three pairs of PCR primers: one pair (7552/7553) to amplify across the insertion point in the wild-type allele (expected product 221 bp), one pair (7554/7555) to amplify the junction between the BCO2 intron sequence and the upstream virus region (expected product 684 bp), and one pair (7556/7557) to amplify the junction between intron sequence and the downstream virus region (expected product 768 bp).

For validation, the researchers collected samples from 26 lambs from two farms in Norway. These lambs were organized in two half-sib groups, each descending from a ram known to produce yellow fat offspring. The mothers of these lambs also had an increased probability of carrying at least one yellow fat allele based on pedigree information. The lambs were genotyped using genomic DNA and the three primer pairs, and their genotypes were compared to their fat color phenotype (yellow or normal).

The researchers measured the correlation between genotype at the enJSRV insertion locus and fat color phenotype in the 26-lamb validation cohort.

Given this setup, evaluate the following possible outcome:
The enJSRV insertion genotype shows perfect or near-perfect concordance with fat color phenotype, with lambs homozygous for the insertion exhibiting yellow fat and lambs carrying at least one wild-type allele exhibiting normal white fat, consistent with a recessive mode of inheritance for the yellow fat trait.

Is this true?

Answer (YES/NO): YES